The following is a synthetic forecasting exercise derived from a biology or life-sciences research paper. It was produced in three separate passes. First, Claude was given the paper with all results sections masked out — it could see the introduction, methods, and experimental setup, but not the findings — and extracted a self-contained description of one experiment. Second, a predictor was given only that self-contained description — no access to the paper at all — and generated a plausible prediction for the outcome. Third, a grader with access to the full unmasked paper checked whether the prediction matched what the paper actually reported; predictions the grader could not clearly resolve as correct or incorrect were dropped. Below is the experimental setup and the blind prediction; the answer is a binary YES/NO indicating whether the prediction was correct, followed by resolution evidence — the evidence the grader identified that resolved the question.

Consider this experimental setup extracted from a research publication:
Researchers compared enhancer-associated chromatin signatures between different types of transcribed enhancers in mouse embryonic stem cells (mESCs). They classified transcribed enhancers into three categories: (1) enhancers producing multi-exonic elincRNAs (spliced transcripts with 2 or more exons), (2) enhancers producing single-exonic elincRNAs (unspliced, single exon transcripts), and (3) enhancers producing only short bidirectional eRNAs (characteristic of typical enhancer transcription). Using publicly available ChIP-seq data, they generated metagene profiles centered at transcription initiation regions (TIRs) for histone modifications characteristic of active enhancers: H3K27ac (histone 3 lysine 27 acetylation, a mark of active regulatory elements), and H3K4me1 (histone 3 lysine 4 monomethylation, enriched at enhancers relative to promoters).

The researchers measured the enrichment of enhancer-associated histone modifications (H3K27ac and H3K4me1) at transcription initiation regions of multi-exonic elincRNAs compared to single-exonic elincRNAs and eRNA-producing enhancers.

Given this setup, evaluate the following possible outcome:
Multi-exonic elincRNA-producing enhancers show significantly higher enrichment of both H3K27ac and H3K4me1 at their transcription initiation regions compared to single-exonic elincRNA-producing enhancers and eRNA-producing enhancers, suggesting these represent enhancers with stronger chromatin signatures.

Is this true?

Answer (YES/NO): YES